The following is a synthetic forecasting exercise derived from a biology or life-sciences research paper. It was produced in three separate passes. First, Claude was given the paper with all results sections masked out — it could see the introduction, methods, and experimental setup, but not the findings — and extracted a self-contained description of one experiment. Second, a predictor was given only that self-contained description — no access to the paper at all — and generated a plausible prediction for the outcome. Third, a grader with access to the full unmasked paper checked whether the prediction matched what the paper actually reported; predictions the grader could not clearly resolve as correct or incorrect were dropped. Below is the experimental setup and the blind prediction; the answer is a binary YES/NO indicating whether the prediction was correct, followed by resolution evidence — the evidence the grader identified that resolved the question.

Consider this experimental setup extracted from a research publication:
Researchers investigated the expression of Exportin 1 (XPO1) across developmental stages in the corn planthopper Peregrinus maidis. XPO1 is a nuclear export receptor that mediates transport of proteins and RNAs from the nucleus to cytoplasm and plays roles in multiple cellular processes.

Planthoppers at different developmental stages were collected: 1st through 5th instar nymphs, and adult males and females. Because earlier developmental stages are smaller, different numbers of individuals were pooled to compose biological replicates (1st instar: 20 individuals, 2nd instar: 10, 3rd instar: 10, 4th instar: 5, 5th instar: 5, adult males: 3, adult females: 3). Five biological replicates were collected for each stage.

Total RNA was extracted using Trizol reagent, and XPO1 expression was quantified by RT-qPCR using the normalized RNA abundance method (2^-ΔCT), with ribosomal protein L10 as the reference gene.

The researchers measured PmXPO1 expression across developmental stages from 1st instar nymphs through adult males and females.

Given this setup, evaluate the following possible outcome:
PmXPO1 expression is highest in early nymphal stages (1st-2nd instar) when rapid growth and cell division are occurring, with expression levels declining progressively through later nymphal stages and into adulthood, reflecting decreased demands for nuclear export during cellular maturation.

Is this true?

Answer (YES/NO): NO